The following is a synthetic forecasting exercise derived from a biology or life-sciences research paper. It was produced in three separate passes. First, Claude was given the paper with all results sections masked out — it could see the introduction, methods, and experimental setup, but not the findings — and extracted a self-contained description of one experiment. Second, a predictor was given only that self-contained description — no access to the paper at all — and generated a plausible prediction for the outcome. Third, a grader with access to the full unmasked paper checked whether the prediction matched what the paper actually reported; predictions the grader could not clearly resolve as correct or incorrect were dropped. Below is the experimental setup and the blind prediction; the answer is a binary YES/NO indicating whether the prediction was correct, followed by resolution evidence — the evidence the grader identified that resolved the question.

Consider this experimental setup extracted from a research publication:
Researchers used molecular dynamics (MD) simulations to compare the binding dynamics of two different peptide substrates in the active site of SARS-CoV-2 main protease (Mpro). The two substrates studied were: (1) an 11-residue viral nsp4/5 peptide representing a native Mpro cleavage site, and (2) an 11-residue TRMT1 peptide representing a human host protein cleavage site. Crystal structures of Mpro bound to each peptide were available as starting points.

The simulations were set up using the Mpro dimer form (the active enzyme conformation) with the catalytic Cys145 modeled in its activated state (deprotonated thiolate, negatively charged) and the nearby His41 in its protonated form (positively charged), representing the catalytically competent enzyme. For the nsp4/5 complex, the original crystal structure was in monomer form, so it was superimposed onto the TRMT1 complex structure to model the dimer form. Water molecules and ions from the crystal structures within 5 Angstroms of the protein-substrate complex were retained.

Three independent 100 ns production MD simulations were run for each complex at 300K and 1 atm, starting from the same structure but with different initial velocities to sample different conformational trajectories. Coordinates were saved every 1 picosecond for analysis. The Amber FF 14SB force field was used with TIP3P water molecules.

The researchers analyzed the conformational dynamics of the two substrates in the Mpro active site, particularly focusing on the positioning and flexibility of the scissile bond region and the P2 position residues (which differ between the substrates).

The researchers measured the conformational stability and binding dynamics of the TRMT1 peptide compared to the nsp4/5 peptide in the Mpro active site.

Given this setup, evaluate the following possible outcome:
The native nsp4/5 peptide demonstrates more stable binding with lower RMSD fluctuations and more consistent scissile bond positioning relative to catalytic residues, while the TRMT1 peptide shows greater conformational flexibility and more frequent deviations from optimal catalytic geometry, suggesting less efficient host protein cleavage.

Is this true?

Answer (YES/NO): NO